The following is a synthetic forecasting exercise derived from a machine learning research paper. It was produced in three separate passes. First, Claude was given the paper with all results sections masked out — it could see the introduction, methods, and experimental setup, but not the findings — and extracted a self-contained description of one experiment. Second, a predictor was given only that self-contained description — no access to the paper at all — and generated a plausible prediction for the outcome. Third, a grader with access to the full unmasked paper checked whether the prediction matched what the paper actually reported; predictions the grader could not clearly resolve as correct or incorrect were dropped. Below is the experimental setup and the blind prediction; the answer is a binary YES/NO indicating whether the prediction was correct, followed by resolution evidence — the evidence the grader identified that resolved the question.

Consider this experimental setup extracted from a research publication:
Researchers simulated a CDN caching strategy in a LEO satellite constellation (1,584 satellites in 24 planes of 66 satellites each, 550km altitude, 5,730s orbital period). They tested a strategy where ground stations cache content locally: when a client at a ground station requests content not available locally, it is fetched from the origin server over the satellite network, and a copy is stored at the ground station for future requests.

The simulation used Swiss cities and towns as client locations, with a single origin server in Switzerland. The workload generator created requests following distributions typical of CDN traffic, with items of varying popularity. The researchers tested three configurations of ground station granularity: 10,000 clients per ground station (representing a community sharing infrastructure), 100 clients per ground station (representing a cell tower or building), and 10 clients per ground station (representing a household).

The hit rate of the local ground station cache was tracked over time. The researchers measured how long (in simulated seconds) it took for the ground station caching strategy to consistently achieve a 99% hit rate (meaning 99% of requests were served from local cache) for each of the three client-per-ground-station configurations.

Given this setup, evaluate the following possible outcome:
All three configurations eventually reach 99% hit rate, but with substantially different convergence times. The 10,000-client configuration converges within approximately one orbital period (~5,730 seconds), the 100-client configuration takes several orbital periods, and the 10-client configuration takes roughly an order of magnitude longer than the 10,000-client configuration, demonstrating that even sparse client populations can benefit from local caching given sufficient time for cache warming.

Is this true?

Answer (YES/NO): NO